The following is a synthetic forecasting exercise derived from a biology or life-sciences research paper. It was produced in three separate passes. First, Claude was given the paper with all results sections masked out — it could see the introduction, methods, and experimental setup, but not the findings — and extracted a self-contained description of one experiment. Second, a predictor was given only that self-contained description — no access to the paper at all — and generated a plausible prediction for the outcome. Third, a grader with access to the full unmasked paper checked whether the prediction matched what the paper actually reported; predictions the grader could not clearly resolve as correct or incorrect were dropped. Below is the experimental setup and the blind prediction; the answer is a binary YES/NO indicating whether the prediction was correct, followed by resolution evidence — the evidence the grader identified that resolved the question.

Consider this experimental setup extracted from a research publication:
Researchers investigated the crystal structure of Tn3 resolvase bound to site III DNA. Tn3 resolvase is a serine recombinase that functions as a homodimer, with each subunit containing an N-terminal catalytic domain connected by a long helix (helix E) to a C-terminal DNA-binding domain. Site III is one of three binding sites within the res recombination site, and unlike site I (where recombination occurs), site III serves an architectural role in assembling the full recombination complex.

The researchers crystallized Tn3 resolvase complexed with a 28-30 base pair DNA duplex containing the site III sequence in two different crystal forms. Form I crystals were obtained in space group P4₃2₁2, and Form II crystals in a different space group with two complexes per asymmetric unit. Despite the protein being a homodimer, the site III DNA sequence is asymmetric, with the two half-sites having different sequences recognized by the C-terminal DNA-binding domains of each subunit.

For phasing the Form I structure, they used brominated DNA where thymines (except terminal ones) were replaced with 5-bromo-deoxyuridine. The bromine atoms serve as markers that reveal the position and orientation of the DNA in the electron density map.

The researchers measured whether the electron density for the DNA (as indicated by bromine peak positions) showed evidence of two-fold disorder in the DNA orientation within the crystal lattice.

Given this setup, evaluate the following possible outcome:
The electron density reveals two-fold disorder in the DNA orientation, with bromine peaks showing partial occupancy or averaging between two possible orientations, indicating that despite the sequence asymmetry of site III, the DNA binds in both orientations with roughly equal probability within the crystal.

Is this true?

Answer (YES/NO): NO